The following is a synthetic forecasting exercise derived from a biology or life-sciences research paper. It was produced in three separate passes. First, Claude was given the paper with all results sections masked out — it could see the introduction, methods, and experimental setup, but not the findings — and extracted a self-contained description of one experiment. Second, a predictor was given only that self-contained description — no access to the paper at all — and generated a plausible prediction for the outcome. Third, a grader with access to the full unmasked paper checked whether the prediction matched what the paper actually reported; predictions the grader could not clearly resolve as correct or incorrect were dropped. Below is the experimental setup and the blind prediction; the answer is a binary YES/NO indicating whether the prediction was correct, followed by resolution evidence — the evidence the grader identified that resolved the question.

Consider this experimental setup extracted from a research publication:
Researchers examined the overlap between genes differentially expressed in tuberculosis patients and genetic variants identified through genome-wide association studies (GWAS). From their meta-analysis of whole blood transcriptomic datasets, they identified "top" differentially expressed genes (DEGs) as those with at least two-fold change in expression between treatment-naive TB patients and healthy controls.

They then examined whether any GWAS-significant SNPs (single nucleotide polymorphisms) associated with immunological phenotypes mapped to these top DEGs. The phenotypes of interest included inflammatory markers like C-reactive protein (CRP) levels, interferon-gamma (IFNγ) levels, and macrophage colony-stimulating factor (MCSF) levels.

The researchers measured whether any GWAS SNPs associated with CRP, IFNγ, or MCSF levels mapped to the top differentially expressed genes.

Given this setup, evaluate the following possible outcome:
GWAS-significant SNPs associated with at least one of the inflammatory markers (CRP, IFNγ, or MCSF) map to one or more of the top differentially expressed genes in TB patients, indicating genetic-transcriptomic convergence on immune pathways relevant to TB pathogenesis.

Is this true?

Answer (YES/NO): YES